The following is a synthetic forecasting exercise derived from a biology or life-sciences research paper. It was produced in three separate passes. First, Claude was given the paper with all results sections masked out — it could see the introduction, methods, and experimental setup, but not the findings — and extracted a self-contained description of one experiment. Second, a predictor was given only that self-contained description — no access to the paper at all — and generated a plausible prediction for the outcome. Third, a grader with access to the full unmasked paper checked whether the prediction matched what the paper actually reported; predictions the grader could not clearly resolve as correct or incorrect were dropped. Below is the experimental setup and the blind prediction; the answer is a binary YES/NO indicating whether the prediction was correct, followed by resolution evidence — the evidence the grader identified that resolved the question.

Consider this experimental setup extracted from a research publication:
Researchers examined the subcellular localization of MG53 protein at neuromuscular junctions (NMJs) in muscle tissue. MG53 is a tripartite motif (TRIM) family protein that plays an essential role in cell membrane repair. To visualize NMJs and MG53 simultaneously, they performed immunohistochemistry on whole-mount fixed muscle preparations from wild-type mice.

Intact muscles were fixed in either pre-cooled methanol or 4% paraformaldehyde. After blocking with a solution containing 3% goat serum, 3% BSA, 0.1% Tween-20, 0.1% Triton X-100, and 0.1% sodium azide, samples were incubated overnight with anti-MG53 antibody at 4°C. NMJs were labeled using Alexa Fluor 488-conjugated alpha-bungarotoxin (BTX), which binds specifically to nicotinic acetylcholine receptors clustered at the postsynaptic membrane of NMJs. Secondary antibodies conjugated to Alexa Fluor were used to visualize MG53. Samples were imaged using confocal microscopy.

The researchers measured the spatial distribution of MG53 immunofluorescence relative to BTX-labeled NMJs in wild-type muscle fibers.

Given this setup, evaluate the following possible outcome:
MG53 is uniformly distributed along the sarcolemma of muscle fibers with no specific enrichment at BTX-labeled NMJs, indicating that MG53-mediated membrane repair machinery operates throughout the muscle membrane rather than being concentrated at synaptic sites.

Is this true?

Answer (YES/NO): NO